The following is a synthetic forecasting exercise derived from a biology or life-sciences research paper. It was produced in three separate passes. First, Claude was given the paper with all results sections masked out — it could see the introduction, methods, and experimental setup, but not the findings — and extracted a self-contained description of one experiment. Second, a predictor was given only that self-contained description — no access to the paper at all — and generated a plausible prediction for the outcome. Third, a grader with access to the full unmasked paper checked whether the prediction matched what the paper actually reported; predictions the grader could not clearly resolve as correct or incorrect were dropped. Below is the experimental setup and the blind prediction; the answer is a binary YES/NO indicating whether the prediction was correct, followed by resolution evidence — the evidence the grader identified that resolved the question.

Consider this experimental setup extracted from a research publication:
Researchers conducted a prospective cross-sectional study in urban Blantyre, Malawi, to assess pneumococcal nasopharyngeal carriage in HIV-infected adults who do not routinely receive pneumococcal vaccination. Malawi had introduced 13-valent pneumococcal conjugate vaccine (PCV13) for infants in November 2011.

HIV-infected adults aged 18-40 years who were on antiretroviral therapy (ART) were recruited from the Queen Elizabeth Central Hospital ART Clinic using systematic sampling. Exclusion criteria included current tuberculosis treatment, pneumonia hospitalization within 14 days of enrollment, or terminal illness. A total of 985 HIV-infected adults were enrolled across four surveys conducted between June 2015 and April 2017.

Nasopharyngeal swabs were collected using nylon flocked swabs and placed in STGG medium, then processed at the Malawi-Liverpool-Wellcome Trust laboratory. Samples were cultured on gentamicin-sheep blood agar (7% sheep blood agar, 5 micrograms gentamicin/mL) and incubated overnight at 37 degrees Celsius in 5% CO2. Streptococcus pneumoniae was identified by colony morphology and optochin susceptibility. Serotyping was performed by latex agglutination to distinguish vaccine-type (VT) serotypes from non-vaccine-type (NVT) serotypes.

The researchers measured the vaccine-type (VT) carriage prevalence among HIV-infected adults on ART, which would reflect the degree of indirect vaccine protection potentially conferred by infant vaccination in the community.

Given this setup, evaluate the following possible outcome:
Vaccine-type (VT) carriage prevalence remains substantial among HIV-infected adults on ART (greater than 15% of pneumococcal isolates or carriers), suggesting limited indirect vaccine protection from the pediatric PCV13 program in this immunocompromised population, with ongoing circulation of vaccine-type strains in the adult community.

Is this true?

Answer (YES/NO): NO